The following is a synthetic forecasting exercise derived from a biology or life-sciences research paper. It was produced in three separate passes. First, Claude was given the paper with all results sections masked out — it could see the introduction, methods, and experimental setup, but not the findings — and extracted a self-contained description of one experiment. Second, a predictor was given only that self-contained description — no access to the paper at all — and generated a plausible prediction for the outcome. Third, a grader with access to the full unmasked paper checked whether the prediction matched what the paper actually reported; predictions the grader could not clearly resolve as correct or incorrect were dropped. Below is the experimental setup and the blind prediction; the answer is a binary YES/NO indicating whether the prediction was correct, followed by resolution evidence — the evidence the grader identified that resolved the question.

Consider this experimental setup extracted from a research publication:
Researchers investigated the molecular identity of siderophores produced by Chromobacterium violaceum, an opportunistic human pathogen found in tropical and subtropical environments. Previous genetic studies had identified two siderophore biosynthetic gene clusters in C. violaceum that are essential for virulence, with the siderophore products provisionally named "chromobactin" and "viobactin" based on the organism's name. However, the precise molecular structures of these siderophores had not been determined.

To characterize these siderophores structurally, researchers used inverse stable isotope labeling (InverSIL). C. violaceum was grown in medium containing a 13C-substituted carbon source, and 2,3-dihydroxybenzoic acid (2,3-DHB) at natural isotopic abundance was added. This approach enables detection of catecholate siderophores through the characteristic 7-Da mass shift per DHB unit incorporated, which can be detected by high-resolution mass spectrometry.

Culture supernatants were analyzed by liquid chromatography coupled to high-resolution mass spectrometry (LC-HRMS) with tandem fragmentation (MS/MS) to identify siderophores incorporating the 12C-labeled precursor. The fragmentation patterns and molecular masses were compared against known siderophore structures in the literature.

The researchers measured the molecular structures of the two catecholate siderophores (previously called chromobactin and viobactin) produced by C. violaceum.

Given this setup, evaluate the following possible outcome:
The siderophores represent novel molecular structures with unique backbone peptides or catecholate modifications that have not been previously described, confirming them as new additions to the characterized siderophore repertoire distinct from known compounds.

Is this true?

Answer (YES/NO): NO